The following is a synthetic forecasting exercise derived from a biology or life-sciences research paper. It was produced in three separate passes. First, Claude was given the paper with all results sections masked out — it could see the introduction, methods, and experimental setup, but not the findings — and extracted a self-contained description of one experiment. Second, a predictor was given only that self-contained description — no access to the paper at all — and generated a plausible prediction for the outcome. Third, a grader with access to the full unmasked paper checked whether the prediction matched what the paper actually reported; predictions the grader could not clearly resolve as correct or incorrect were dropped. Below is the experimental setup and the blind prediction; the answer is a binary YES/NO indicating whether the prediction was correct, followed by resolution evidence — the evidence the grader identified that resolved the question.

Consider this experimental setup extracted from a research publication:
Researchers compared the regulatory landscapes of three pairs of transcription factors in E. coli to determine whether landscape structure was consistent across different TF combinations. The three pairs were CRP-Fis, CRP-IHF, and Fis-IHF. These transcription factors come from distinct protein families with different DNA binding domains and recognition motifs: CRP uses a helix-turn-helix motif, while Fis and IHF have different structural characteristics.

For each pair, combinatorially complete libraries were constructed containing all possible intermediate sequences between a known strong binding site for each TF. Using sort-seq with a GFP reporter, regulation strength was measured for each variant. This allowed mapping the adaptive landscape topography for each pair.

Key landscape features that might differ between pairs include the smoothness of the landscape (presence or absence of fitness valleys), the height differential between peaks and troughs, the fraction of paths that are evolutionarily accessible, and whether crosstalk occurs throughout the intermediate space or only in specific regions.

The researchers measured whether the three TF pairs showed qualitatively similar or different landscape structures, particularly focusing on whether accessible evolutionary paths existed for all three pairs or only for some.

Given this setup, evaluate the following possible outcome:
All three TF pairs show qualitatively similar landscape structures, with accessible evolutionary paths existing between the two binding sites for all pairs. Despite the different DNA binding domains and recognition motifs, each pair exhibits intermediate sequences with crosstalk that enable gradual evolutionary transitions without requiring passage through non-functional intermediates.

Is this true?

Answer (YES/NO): YES